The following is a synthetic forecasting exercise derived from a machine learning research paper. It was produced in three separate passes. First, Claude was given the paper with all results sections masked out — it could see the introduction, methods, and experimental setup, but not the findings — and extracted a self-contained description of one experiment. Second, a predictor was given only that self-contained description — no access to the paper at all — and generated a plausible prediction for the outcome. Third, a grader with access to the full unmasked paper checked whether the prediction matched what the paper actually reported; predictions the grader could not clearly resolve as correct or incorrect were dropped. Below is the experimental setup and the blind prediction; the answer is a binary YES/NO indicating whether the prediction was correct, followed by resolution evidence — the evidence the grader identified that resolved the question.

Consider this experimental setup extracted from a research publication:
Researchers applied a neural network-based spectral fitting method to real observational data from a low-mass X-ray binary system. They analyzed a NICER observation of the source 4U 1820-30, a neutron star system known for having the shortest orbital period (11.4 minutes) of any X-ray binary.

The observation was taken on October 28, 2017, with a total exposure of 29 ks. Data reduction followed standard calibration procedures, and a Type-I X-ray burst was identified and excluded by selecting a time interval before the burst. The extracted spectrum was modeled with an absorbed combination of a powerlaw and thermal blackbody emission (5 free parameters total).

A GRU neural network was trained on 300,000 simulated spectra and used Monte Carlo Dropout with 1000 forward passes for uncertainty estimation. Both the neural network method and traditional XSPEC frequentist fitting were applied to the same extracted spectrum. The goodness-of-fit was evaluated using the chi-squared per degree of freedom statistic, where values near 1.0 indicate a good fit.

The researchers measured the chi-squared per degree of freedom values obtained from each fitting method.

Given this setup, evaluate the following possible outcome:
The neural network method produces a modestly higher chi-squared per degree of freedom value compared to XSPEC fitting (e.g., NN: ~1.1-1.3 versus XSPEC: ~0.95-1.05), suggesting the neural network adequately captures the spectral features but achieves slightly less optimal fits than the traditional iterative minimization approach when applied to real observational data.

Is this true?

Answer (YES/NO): NO